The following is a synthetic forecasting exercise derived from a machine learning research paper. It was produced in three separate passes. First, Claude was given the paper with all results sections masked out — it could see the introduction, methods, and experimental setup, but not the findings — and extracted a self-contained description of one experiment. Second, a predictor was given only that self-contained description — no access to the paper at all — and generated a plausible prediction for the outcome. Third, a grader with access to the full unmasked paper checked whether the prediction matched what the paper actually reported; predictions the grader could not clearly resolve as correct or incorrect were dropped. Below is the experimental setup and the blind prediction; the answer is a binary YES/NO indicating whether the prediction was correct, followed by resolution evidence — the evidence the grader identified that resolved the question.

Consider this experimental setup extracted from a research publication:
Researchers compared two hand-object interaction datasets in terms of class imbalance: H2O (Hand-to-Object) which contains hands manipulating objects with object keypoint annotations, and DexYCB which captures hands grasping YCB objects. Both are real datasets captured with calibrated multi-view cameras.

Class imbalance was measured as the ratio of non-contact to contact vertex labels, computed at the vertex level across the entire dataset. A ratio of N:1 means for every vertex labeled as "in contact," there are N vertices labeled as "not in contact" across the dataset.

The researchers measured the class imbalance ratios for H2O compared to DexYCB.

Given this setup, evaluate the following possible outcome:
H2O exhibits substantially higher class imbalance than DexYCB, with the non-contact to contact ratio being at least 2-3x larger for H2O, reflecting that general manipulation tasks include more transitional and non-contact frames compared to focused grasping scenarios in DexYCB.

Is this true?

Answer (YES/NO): YES